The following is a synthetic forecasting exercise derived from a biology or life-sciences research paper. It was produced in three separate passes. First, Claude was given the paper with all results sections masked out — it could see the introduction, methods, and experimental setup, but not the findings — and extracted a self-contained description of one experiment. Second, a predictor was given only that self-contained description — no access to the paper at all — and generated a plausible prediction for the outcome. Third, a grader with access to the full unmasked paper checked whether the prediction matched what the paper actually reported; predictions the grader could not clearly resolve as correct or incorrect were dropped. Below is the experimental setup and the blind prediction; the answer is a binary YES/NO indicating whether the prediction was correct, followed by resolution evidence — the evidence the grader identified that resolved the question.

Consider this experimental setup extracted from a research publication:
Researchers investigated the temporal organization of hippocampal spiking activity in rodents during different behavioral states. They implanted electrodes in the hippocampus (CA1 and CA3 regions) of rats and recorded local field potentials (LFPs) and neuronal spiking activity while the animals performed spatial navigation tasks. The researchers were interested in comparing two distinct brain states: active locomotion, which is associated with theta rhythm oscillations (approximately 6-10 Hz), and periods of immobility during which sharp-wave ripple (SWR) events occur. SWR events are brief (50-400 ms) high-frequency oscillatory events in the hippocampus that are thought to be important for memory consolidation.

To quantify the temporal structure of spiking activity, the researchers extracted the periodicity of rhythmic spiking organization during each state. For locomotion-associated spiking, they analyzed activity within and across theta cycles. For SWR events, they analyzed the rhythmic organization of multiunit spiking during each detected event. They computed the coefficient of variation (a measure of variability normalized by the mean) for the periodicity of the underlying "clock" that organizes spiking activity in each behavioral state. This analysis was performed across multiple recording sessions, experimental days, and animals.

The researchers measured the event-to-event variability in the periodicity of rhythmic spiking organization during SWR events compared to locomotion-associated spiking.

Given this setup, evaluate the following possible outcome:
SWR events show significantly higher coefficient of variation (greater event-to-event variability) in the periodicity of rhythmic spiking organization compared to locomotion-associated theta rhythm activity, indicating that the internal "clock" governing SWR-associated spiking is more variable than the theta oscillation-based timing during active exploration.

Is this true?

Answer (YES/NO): YES